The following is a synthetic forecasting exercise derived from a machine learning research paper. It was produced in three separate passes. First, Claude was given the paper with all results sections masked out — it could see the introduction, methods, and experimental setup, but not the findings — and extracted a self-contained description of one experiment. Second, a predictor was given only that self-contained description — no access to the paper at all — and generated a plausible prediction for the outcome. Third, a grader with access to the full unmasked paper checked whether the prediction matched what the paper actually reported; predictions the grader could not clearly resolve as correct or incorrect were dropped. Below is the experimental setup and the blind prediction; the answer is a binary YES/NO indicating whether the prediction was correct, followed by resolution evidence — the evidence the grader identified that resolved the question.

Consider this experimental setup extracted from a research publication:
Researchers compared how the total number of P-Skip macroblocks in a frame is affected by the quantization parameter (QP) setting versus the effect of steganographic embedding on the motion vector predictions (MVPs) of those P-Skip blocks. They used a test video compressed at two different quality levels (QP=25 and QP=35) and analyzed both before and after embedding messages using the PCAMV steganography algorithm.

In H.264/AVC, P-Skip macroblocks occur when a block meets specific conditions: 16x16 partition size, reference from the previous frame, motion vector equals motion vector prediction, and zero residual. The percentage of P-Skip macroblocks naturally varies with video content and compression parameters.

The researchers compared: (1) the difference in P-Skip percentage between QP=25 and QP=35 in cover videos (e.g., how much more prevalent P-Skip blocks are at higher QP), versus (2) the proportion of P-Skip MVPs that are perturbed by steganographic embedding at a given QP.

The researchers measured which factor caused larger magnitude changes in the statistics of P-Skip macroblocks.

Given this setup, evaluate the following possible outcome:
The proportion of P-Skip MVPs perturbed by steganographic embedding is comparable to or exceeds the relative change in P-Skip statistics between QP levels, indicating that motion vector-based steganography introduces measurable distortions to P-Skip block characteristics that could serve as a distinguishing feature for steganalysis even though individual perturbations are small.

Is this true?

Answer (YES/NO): YES